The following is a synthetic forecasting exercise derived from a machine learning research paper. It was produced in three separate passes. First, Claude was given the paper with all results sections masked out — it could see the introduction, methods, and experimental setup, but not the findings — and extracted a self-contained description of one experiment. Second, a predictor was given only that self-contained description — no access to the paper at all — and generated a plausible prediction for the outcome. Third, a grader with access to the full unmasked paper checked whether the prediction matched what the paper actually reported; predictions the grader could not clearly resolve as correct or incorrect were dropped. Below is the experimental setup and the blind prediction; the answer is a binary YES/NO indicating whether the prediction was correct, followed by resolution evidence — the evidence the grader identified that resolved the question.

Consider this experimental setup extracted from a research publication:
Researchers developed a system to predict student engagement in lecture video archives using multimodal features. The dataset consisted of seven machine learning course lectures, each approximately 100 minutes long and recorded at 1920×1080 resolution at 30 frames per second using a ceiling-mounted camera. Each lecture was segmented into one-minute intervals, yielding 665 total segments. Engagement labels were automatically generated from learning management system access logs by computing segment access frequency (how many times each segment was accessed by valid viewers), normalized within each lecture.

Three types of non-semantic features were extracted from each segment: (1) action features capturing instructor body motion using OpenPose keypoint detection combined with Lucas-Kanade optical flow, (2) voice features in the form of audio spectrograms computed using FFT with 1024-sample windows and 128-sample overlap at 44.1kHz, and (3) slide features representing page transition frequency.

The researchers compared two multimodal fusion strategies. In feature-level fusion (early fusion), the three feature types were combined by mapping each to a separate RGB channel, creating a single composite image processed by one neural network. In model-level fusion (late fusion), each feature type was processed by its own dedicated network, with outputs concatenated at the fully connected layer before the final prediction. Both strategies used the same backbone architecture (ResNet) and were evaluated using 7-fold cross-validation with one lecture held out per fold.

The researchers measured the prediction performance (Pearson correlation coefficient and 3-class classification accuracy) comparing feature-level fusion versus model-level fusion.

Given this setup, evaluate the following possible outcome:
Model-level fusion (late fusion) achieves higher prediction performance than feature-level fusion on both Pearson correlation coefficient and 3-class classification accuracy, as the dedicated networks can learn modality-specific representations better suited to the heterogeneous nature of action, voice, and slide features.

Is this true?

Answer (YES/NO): NO